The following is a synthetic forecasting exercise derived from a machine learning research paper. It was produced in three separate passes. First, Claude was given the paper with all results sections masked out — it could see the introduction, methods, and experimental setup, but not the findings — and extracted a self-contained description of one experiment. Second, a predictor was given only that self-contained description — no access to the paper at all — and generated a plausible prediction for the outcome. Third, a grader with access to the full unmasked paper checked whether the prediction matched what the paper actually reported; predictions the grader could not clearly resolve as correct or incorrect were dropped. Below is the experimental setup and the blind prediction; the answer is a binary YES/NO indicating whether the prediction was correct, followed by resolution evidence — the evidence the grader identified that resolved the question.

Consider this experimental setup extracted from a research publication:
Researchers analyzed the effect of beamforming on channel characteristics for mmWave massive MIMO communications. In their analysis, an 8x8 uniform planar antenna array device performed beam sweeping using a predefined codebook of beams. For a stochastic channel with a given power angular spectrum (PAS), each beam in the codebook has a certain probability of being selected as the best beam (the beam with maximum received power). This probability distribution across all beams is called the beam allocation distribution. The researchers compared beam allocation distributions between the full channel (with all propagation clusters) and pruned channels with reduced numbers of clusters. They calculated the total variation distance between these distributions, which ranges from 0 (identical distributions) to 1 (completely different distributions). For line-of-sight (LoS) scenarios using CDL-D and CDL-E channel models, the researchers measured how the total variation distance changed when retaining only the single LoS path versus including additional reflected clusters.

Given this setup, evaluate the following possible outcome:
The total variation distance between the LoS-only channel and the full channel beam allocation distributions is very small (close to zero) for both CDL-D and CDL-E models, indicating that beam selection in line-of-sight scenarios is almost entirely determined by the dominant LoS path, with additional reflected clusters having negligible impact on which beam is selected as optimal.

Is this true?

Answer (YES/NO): YES